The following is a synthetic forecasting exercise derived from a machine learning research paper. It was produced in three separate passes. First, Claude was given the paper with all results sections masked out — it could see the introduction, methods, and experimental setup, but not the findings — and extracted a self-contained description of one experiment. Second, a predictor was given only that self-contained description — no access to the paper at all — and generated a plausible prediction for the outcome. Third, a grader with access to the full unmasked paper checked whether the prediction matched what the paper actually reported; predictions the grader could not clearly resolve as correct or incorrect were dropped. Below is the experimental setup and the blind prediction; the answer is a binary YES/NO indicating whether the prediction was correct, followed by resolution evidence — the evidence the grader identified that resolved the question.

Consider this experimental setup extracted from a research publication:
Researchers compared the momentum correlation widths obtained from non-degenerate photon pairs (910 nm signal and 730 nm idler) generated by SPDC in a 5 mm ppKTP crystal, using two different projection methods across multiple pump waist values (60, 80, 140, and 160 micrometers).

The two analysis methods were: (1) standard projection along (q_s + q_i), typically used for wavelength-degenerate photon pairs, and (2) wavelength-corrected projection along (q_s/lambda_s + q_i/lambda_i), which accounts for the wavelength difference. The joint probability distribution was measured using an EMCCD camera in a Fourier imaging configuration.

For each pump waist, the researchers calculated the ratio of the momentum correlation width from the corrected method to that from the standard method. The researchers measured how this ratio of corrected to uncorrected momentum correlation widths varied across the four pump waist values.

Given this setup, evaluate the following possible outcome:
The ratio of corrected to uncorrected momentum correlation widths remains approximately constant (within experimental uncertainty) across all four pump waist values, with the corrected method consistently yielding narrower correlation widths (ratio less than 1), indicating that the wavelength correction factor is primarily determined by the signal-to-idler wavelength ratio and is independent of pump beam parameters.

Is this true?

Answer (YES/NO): NO